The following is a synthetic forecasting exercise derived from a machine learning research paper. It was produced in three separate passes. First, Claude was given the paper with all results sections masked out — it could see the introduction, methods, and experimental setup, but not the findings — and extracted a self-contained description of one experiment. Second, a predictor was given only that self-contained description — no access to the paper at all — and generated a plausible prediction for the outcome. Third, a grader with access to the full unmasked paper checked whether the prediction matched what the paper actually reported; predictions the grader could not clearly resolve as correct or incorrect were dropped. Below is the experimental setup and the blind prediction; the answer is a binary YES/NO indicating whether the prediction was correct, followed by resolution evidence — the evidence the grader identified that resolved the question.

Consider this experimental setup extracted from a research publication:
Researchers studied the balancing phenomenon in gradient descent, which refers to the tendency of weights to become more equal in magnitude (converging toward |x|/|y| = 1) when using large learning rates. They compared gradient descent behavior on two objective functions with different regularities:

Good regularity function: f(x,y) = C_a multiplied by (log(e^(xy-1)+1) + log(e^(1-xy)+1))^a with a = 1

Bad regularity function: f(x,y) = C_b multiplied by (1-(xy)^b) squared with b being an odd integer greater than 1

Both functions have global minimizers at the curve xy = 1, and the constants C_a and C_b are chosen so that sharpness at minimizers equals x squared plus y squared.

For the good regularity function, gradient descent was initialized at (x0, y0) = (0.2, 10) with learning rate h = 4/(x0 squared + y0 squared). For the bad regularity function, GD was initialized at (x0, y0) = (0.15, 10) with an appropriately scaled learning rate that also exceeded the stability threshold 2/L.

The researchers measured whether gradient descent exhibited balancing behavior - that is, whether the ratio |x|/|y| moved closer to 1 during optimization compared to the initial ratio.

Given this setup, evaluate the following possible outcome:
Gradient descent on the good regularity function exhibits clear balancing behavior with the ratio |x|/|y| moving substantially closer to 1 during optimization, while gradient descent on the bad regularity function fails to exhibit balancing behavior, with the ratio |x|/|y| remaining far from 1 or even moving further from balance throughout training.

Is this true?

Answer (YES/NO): YES